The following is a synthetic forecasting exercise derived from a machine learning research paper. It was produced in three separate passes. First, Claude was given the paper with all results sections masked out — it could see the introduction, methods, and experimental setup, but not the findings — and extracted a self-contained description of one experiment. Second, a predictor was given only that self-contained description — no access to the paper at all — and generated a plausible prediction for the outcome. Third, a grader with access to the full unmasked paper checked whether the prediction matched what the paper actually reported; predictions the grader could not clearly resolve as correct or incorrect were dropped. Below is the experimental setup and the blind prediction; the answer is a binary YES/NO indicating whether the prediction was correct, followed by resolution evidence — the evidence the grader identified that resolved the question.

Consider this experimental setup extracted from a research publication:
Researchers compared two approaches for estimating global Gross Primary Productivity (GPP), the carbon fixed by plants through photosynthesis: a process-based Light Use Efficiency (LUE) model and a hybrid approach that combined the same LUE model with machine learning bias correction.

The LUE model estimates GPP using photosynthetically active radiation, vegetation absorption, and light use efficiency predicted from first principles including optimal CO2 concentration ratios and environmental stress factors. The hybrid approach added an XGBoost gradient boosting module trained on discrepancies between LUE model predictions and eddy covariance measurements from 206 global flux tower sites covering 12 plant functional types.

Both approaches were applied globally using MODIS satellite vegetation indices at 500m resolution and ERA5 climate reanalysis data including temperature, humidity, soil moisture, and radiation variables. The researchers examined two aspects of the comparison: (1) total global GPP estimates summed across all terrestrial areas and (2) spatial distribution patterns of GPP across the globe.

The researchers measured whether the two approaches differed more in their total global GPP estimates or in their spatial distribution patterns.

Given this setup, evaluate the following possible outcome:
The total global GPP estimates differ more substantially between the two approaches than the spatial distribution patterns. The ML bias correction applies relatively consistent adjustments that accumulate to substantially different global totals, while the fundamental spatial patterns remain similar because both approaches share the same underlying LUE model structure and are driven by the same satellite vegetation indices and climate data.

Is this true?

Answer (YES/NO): NO